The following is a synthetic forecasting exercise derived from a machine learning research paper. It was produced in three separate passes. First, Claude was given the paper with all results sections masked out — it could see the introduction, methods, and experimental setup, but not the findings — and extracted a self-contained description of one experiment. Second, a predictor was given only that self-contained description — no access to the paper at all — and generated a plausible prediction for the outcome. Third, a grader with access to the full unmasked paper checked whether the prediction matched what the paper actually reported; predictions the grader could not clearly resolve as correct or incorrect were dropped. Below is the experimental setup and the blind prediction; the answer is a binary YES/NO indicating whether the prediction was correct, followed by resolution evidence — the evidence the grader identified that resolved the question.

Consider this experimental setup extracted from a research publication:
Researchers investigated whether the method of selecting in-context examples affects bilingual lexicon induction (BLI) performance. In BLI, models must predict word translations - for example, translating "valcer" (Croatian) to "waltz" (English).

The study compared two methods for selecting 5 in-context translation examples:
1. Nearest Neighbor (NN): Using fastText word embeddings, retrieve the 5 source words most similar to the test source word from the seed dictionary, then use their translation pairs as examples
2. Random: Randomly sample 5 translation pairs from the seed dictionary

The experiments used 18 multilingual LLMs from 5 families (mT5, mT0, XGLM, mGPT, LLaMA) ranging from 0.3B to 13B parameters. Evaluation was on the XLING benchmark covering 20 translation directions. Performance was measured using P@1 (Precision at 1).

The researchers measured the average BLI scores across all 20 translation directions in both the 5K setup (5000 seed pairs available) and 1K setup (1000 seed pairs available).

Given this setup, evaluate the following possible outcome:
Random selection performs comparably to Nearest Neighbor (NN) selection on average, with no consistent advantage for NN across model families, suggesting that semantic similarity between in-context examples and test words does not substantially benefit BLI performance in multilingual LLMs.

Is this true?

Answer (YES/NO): NO